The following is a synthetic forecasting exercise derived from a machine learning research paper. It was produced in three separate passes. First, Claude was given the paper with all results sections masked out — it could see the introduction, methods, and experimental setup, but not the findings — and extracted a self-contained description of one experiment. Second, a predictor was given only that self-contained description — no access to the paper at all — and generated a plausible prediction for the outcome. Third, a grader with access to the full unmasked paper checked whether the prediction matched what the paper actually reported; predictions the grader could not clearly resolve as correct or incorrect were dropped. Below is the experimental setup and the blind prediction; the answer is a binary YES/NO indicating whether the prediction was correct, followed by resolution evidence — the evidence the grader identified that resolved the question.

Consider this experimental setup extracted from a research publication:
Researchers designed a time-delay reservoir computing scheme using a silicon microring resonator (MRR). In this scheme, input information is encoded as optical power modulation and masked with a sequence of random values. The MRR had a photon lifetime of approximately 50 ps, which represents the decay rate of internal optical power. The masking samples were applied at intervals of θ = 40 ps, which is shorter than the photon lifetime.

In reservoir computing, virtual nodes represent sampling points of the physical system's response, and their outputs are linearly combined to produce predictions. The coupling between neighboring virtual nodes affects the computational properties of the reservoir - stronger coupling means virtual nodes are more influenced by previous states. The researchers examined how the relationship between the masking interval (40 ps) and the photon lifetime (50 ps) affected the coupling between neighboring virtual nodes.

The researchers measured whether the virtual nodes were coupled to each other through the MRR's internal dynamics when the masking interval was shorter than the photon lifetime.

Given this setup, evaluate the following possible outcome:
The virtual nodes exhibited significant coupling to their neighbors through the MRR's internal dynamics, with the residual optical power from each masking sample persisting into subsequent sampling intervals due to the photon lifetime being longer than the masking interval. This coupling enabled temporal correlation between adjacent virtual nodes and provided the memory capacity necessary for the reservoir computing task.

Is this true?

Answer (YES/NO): YES